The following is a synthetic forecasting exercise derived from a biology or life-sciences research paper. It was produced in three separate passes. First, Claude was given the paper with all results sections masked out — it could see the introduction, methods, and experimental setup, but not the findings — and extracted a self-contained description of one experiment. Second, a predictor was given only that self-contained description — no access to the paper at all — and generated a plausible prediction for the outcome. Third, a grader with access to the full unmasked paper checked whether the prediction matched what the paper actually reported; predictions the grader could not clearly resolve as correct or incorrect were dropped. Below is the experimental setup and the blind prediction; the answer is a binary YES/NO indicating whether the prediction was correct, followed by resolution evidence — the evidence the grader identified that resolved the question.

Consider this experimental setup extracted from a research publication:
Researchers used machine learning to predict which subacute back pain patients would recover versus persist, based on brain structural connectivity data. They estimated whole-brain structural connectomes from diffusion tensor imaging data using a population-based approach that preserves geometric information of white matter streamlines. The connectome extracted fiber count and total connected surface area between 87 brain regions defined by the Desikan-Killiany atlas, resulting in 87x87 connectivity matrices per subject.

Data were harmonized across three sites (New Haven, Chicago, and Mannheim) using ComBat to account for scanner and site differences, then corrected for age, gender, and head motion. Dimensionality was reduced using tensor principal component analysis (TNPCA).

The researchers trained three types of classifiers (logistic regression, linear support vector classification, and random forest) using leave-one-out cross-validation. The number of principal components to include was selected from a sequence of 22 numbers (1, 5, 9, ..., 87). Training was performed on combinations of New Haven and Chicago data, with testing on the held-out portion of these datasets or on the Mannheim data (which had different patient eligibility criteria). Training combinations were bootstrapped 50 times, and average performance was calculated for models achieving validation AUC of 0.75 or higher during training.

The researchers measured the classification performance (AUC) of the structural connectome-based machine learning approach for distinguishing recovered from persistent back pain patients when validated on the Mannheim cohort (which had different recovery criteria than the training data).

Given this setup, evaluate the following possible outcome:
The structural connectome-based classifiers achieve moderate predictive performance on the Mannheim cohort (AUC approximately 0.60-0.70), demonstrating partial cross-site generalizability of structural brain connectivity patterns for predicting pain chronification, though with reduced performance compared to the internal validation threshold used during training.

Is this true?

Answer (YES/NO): NO